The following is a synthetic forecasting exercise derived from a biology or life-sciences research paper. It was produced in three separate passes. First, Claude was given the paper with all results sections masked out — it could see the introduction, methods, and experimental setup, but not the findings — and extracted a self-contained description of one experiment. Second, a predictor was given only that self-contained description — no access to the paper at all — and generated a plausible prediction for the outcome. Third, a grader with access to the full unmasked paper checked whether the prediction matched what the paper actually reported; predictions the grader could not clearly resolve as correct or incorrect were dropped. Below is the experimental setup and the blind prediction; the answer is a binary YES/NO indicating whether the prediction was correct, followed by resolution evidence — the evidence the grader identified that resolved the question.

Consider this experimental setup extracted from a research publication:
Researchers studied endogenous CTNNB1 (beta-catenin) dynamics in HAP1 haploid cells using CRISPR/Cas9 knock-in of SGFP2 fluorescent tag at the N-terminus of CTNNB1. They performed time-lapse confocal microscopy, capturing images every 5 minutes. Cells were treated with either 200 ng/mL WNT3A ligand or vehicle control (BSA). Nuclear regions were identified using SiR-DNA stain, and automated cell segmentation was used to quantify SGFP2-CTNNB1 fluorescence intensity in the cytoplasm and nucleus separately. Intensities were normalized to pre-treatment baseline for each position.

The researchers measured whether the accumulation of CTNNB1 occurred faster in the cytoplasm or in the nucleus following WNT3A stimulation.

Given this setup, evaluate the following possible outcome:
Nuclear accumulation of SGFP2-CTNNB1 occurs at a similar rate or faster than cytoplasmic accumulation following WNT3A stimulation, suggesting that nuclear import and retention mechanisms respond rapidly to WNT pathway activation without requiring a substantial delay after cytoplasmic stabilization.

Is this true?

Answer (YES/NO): YES